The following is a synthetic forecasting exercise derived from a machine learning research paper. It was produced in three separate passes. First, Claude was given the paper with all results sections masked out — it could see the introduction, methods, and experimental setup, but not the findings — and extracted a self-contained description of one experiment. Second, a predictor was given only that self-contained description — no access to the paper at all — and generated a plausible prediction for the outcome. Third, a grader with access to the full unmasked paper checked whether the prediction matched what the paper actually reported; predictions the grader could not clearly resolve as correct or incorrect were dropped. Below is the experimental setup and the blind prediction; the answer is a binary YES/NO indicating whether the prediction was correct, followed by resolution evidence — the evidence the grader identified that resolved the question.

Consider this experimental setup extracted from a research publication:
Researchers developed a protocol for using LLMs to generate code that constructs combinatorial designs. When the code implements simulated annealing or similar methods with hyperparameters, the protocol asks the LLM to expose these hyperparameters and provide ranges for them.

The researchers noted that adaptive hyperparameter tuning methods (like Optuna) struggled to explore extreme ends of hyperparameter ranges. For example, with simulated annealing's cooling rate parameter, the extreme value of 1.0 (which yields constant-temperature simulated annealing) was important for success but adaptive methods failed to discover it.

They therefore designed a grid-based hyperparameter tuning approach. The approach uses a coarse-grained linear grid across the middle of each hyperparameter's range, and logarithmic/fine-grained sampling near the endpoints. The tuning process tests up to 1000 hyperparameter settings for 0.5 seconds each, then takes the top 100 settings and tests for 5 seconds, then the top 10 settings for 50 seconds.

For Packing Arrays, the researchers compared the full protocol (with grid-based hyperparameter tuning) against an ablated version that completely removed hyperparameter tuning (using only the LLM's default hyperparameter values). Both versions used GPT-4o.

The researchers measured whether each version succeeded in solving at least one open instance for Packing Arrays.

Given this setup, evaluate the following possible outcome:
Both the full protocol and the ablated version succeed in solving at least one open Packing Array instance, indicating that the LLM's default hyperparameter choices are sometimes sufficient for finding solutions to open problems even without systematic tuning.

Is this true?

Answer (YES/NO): YES